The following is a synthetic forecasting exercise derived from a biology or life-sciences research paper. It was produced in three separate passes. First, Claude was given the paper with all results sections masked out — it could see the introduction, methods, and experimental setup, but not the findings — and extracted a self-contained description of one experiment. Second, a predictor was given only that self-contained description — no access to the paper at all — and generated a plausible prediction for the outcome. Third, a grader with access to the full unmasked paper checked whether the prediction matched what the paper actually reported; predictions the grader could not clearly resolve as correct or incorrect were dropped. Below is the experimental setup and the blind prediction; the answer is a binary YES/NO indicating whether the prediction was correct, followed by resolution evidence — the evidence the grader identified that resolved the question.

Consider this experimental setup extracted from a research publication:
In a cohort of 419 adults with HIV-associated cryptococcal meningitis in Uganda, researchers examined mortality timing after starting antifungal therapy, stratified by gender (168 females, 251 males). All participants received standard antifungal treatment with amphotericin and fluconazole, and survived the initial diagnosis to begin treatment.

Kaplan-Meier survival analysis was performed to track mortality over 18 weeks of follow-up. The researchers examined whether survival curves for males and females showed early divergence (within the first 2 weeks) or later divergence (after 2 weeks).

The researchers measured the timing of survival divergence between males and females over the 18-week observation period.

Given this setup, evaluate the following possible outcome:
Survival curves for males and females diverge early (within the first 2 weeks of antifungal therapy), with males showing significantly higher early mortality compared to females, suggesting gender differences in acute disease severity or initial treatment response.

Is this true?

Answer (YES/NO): NO